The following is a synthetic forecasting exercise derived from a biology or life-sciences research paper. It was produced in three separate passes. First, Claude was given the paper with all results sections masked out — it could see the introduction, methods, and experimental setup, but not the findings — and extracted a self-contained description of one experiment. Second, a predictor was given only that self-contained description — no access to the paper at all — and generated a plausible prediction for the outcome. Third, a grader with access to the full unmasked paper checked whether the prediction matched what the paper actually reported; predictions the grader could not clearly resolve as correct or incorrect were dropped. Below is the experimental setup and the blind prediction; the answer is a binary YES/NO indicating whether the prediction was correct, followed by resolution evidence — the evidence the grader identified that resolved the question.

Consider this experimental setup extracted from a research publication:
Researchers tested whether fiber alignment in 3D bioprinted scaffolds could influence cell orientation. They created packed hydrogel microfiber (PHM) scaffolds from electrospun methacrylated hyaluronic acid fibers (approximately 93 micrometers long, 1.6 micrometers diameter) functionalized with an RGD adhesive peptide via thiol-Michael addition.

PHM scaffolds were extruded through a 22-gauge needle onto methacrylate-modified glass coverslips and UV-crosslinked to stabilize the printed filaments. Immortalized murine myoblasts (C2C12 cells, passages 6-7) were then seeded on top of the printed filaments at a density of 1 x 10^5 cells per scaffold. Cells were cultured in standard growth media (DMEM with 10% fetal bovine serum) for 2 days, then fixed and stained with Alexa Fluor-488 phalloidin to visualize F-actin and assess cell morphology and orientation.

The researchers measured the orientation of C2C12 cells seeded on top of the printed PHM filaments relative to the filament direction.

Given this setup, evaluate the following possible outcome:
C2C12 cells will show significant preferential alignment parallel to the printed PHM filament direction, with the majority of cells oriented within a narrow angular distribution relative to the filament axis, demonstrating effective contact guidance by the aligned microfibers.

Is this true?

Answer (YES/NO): YES